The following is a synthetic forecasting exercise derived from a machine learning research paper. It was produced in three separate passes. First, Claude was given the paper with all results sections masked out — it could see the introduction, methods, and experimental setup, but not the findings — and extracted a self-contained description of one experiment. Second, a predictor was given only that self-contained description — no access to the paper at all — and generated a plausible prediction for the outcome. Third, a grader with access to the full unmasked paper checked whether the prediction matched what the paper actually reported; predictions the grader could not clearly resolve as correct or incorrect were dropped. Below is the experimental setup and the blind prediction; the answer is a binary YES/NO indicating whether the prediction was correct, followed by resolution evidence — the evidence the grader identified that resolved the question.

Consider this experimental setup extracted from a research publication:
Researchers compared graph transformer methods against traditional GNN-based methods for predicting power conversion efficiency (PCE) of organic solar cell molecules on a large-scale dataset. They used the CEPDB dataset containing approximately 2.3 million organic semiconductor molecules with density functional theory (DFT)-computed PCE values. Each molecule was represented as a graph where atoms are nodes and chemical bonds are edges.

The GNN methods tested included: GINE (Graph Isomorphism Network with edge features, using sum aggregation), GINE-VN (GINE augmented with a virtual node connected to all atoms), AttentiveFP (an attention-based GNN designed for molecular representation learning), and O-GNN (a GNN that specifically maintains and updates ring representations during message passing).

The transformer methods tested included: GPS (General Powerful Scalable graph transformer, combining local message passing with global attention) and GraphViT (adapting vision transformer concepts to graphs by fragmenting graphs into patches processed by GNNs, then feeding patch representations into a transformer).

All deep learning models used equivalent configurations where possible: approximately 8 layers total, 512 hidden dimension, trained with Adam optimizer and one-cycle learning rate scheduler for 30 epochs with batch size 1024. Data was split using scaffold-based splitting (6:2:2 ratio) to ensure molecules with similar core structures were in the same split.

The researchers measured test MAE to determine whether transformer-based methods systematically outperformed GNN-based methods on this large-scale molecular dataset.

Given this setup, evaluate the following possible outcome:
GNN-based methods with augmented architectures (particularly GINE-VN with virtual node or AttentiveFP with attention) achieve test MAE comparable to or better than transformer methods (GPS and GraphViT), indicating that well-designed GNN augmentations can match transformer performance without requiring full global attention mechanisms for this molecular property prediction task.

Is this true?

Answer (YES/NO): NO